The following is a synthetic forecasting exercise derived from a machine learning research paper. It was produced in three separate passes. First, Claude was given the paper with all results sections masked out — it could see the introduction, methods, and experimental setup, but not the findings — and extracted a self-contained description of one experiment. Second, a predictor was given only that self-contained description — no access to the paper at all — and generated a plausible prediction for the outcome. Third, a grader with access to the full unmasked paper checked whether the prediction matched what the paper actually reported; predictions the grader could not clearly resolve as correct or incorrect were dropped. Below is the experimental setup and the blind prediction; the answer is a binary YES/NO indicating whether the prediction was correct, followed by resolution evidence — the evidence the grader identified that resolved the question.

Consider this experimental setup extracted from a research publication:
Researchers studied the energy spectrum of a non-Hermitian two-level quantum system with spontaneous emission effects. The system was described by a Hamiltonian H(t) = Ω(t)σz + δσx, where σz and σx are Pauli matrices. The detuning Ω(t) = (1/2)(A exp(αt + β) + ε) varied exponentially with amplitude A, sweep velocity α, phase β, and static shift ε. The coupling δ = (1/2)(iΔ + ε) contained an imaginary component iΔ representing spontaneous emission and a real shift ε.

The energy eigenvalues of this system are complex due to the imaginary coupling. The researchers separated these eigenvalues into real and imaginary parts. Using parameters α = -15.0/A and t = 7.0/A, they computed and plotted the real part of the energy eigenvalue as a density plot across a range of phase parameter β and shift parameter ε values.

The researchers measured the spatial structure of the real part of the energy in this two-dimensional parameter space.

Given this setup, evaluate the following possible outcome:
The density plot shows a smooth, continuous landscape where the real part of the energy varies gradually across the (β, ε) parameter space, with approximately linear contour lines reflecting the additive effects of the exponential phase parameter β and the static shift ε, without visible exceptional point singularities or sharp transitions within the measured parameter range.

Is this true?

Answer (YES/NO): NO